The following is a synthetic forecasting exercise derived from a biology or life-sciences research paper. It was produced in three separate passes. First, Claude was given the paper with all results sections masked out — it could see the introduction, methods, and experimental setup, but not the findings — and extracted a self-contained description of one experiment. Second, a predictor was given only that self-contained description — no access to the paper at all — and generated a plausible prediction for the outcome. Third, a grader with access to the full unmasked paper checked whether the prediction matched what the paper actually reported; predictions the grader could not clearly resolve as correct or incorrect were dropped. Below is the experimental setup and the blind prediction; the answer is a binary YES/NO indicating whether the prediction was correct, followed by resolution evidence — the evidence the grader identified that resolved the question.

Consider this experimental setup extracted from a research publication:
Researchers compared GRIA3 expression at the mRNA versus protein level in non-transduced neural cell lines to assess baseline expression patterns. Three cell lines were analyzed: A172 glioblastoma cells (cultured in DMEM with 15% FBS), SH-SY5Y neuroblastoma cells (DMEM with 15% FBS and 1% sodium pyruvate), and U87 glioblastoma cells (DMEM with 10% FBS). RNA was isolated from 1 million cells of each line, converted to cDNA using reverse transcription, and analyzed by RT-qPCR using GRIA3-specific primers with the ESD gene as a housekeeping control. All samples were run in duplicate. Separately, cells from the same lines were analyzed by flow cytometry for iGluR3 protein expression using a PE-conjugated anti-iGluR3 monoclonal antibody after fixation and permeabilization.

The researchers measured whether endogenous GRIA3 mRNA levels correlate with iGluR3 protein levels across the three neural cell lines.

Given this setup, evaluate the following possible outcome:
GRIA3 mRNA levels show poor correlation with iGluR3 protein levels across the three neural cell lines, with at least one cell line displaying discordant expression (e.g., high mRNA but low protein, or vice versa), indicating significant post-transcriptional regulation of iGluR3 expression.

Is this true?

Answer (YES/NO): YES